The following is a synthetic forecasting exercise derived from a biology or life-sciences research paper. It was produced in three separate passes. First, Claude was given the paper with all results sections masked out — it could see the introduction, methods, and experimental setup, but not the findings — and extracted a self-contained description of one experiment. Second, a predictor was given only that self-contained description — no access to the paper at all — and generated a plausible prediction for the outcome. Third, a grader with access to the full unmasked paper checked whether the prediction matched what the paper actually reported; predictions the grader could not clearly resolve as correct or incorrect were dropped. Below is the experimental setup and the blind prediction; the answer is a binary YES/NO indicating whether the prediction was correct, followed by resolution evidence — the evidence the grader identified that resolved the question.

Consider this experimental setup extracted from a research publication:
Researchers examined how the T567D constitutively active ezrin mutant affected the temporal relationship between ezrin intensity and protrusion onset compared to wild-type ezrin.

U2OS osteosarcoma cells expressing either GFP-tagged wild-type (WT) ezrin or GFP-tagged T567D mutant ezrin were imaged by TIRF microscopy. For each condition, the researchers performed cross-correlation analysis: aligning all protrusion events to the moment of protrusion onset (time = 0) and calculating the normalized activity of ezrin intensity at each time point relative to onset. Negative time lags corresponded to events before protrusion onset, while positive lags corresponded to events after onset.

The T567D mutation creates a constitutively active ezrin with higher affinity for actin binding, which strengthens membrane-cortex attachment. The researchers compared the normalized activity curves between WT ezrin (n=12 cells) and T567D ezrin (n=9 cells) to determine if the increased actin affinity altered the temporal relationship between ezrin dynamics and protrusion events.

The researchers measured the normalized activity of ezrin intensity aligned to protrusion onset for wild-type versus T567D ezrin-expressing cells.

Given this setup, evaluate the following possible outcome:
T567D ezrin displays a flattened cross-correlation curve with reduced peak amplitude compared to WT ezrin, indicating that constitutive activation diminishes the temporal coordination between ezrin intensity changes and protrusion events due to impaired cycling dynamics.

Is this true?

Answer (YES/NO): NO